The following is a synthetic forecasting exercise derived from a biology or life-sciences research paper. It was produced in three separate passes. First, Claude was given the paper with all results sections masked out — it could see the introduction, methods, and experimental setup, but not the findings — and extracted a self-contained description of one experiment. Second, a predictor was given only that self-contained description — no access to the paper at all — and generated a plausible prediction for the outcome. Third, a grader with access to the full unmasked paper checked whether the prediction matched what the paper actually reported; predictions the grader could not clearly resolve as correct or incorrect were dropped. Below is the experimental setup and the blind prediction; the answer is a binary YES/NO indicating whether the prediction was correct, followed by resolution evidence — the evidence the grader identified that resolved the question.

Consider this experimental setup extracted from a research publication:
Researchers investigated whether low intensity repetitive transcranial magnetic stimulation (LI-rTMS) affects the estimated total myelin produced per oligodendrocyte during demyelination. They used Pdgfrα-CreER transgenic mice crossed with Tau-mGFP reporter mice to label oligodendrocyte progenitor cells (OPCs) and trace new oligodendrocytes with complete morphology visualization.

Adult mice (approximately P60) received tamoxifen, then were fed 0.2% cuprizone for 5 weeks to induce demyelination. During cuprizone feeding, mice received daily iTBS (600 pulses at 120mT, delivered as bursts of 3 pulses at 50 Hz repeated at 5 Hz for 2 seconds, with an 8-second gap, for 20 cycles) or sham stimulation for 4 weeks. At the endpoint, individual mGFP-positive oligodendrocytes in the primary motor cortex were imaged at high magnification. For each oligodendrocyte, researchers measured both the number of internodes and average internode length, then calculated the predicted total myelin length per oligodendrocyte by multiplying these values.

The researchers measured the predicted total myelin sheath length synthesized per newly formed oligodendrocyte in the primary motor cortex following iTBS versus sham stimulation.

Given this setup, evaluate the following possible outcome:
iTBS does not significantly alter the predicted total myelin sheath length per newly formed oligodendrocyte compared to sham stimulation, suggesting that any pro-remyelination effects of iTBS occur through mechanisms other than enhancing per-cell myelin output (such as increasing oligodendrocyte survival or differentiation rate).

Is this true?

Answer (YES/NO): NO